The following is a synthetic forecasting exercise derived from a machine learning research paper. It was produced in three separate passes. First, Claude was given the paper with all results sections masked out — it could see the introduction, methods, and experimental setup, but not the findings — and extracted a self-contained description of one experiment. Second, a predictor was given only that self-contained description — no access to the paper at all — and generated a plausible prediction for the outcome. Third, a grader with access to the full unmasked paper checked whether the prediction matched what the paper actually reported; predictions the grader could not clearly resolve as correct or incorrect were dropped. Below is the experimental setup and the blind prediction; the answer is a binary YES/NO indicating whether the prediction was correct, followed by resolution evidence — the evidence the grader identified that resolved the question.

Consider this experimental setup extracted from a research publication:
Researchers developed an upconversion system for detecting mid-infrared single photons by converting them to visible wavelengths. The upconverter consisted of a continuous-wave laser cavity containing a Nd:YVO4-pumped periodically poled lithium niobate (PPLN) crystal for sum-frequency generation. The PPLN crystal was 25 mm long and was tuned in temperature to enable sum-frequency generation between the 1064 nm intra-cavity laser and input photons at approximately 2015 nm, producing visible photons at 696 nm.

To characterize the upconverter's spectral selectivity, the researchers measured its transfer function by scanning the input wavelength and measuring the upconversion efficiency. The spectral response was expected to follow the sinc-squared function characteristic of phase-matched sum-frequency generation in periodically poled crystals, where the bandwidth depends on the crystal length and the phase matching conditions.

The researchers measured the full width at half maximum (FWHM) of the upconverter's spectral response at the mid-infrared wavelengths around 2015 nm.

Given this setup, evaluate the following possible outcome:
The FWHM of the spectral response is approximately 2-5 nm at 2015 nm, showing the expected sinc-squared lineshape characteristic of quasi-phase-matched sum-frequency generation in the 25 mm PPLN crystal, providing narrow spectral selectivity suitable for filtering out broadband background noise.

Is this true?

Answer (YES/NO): NO